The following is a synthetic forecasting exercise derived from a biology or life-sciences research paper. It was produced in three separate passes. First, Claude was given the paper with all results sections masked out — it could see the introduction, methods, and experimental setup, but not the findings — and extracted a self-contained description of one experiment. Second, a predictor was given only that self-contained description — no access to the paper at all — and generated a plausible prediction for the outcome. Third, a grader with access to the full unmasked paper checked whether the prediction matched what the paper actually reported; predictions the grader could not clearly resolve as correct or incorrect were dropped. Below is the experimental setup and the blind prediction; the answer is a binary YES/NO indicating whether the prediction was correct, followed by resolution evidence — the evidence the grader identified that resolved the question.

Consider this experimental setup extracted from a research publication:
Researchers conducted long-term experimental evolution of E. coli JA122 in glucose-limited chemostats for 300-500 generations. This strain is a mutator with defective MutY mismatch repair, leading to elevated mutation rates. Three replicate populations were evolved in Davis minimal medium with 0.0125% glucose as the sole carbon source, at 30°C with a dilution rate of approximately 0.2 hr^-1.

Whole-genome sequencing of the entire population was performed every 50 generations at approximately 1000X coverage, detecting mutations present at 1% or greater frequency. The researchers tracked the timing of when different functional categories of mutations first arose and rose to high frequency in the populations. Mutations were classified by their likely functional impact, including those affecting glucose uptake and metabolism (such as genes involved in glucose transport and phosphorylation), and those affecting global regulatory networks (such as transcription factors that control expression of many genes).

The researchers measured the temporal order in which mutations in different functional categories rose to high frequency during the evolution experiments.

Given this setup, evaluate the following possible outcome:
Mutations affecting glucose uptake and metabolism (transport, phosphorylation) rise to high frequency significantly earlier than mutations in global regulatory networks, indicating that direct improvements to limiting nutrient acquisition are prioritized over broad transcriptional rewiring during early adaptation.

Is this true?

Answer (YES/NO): YES